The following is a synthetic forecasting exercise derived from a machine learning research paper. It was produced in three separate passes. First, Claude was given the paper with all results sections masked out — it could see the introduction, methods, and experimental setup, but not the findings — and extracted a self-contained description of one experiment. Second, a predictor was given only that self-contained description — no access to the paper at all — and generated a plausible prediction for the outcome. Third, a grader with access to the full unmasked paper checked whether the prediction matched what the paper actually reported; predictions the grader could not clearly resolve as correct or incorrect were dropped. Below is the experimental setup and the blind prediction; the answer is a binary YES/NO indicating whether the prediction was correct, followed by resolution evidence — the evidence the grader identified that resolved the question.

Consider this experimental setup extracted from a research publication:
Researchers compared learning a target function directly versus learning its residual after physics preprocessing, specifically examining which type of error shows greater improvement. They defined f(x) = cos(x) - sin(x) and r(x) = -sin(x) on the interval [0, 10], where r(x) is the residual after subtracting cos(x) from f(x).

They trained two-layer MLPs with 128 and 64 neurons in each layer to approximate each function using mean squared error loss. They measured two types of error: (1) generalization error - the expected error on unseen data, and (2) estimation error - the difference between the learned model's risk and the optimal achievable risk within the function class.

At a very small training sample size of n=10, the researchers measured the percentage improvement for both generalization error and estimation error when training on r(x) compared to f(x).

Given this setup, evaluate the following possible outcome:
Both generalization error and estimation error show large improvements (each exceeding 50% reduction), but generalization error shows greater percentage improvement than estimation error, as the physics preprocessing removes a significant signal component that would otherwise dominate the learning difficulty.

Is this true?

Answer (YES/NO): NO